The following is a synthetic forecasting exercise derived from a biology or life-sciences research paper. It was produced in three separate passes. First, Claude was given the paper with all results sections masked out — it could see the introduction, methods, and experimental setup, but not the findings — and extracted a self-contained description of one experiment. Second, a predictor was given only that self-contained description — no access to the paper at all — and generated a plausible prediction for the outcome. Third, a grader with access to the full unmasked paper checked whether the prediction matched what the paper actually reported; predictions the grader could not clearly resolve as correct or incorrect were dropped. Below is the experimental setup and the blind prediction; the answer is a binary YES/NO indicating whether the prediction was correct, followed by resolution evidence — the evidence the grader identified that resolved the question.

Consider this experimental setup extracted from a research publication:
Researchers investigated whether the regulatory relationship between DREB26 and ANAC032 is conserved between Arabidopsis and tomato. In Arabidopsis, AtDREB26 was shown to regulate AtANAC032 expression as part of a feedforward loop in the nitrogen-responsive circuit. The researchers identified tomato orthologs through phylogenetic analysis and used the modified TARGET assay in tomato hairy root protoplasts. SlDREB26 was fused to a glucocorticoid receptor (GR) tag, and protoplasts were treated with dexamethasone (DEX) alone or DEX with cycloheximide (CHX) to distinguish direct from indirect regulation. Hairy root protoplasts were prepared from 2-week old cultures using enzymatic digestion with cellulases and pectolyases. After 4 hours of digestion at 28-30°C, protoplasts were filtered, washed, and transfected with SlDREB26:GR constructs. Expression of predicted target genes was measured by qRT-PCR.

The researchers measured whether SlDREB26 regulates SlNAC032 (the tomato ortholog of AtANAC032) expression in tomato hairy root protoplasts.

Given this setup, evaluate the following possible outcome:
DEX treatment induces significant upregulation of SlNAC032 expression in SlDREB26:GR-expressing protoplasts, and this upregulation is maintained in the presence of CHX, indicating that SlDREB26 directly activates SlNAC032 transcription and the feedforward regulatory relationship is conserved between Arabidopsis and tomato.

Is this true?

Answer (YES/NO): NO